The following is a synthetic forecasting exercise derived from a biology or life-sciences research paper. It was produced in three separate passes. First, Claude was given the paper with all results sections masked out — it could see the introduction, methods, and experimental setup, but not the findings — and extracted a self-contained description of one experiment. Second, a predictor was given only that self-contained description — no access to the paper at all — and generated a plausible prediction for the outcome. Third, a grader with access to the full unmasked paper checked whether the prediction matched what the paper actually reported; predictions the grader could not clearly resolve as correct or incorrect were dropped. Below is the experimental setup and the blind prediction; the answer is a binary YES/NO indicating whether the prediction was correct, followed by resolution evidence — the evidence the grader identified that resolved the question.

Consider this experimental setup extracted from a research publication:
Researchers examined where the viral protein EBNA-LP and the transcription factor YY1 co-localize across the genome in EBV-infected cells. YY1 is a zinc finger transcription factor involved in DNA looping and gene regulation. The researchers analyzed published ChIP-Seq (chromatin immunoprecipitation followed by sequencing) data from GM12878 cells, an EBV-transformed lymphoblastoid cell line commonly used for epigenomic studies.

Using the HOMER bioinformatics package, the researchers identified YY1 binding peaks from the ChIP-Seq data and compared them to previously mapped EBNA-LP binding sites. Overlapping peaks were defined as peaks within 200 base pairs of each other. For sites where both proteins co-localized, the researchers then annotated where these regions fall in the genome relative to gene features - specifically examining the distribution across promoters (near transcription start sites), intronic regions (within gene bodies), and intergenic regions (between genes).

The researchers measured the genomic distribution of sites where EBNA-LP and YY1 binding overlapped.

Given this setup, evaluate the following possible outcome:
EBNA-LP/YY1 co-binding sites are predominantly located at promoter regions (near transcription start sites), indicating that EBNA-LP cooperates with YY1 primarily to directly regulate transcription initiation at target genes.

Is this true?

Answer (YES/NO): YES